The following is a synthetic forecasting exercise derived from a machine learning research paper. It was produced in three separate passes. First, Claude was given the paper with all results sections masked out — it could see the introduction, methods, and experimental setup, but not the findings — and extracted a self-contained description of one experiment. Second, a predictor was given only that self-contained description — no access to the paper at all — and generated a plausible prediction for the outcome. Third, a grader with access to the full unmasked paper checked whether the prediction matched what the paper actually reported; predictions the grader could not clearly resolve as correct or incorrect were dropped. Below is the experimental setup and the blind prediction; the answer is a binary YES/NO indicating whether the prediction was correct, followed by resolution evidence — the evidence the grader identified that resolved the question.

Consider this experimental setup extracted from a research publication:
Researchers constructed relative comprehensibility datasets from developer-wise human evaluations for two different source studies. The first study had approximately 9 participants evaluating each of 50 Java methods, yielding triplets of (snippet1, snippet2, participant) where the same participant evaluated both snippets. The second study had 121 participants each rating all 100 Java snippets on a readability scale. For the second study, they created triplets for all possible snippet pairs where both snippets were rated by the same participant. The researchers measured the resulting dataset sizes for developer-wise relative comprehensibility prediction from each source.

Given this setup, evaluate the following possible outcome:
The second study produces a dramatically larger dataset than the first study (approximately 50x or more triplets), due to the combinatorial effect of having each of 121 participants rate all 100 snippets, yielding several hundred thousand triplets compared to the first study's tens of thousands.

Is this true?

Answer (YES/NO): NO